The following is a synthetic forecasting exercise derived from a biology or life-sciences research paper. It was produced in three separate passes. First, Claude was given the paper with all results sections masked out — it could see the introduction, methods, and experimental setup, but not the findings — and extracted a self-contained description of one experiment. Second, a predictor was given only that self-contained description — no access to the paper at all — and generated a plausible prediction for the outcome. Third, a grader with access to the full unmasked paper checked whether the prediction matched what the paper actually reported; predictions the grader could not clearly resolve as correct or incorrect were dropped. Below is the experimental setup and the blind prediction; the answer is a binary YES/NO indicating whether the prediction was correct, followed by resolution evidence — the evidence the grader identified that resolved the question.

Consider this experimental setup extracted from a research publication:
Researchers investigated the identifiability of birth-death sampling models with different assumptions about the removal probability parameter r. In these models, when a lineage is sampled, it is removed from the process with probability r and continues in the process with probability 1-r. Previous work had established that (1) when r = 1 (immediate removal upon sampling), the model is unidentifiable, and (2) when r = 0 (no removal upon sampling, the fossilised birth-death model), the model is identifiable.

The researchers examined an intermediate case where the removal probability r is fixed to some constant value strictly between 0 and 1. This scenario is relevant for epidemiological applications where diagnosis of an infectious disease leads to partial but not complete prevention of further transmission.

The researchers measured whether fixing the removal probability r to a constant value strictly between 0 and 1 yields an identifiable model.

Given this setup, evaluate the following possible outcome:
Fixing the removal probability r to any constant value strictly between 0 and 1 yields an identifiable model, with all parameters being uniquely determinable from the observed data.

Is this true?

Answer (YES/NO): YES